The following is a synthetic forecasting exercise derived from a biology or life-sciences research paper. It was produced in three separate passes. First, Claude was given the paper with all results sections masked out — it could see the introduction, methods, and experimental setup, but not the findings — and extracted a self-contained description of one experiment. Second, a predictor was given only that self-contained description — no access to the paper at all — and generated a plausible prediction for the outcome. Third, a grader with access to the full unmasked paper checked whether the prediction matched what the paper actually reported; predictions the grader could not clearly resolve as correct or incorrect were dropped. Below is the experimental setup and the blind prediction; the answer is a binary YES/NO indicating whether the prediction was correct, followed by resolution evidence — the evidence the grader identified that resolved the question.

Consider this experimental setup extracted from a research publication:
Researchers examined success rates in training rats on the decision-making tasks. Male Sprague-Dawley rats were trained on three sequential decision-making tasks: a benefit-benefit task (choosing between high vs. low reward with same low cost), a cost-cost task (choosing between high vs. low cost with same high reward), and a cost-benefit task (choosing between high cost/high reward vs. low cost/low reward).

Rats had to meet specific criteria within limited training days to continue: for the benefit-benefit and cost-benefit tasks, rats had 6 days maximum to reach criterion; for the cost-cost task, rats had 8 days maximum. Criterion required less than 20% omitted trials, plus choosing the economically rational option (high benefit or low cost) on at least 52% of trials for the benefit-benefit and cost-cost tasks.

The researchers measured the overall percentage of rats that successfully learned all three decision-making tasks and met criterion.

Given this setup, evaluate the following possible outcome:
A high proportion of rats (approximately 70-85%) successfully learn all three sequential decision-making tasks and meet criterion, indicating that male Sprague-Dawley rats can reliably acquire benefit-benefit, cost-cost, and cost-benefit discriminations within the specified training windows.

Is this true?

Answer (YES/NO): NO